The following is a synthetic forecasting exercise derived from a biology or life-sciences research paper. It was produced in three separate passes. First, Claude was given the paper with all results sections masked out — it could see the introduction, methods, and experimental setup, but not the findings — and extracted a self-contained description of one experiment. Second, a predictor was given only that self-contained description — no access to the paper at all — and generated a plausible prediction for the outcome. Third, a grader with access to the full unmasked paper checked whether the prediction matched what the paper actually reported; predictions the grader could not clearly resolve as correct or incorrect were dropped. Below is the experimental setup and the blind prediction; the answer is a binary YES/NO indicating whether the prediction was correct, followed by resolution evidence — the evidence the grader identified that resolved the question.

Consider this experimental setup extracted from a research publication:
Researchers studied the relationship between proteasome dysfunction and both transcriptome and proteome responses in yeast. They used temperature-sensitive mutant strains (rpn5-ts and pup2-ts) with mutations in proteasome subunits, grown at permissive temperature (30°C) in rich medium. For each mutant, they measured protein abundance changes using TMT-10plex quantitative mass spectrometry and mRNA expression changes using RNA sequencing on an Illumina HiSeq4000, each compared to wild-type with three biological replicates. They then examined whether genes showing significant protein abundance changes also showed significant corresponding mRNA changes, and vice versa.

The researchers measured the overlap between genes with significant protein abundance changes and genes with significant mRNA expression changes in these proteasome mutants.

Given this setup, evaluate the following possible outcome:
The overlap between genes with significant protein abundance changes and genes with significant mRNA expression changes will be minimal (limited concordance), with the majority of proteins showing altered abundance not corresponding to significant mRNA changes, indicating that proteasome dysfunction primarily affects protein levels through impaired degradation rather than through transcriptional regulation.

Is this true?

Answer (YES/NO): YES